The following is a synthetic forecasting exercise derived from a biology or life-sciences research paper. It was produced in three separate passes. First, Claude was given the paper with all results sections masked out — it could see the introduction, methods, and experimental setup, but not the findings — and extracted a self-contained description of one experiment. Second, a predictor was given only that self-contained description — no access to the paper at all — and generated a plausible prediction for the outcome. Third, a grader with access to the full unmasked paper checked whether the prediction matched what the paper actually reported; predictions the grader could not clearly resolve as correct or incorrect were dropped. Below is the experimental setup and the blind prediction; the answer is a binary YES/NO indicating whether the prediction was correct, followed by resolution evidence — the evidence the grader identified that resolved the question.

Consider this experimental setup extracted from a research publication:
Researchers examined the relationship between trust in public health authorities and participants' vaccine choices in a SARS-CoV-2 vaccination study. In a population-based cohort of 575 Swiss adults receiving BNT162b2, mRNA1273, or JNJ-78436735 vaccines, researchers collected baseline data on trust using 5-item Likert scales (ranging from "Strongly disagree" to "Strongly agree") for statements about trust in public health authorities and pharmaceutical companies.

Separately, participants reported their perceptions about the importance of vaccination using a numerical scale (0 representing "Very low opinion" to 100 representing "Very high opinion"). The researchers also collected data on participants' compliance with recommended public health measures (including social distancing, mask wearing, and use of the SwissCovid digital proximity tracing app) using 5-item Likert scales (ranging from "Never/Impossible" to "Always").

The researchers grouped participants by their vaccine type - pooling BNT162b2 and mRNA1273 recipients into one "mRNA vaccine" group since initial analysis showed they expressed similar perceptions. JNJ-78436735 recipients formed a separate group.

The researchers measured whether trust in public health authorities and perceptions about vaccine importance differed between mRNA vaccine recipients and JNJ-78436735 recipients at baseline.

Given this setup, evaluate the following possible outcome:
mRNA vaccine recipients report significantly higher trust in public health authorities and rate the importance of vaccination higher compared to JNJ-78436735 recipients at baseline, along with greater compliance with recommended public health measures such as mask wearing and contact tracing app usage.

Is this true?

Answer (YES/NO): NO